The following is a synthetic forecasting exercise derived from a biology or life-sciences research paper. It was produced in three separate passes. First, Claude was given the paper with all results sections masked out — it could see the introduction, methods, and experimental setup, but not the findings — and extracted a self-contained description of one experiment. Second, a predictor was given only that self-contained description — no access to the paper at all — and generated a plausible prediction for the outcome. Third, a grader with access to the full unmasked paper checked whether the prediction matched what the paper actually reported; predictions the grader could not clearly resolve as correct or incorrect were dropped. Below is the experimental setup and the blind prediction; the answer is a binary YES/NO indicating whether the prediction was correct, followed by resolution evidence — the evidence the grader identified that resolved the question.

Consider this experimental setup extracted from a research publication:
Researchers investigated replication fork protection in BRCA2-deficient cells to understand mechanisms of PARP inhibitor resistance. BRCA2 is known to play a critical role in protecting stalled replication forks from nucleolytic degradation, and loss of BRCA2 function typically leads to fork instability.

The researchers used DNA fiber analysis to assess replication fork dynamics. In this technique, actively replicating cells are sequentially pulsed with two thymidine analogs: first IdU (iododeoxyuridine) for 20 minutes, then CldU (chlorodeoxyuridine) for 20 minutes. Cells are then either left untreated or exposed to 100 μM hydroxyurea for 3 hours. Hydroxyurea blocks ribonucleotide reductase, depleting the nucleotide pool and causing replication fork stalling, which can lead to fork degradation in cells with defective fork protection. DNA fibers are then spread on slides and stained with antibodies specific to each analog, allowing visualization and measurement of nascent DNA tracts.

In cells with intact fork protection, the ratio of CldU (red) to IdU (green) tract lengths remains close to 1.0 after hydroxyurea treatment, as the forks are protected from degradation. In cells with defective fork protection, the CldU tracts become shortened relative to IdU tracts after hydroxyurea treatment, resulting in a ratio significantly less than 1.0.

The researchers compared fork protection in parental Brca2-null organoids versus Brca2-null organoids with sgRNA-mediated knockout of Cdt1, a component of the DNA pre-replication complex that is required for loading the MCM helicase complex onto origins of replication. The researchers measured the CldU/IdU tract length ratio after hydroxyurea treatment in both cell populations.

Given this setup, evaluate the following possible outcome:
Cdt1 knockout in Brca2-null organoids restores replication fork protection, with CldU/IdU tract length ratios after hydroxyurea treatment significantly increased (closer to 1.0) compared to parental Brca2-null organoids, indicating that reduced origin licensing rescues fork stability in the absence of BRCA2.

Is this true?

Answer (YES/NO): YES